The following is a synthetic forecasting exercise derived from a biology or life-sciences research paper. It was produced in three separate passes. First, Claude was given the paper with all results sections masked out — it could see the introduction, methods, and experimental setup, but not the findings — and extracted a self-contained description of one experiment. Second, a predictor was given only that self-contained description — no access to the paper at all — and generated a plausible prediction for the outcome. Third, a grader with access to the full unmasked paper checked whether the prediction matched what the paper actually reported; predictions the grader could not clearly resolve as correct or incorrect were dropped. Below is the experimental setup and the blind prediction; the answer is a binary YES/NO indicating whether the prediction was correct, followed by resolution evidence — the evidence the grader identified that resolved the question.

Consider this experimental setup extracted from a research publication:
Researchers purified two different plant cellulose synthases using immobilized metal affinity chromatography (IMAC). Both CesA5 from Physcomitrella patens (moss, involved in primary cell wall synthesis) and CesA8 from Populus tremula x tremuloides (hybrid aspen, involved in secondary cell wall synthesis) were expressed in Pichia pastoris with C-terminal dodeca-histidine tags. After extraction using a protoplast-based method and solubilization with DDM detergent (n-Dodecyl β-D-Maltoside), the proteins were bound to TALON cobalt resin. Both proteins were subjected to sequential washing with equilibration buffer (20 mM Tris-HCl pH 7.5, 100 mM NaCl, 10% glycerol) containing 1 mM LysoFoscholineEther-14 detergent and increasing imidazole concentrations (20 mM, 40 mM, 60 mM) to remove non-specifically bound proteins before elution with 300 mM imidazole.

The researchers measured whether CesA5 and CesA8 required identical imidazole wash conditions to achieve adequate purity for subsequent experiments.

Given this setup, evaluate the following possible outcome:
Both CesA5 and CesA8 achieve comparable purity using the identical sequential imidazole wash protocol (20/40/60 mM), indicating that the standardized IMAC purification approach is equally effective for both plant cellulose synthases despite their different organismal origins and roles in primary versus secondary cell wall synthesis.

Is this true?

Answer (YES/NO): NO